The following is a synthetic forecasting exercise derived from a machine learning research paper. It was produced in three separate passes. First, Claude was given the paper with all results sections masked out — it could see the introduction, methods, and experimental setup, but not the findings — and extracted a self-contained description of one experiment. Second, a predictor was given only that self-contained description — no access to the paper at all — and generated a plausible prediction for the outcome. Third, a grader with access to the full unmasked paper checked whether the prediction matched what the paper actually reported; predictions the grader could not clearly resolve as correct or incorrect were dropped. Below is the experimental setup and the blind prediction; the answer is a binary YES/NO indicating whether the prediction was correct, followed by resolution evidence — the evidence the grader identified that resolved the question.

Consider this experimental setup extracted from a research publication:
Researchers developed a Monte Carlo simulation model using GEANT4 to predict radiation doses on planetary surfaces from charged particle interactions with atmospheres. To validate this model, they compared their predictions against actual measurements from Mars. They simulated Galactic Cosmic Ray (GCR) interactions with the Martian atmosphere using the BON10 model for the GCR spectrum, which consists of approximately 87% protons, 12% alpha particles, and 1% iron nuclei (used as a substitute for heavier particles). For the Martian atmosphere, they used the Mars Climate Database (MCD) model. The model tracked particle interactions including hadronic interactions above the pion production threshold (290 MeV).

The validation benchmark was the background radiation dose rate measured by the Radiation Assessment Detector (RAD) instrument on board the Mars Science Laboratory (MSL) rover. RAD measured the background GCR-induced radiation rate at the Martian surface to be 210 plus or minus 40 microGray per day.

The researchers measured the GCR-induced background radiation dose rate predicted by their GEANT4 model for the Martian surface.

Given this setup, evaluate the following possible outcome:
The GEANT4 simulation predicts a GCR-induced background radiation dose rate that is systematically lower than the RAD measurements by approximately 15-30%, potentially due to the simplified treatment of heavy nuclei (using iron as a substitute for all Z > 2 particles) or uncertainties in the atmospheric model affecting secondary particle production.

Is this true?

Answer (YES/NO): NO